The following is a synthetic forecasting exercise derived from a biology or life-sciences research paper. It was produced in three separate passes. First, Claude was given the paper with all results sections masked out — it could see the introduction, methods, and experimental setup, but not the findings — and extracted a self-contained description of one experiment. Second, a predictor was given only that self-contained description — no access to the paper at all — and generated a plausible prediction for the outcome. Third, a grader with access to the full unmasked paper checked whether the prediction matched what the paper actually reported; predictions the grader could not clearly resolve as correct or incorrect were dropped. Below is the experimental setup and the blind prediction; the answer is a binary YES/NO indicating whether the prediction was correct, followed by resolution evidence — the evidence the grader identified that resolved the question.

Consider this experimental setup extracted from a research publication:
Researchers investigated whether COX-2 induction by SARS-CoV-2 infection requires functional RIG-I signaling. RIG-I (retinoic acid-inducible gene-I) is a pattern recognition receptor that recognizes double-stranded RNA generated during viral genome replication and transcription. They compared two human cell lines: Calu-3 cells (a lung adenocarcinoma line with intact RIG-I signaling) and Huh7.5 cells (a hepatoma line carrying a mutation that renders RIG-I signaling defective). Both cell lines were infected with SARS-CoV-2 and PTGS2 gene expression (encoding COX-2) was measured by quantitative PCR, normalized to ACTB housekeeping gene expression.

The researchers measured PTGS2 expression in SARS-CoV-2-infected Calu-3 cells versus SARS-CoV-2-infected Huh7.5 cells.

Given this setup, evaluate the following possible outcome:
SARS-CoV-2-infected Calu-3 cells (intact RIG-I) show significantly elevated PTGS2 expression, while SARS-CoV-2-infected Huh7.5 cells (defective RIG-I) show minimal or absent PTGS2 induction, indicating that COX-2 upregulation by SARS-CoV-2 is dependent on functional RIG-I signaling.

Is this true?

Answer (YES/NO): YES